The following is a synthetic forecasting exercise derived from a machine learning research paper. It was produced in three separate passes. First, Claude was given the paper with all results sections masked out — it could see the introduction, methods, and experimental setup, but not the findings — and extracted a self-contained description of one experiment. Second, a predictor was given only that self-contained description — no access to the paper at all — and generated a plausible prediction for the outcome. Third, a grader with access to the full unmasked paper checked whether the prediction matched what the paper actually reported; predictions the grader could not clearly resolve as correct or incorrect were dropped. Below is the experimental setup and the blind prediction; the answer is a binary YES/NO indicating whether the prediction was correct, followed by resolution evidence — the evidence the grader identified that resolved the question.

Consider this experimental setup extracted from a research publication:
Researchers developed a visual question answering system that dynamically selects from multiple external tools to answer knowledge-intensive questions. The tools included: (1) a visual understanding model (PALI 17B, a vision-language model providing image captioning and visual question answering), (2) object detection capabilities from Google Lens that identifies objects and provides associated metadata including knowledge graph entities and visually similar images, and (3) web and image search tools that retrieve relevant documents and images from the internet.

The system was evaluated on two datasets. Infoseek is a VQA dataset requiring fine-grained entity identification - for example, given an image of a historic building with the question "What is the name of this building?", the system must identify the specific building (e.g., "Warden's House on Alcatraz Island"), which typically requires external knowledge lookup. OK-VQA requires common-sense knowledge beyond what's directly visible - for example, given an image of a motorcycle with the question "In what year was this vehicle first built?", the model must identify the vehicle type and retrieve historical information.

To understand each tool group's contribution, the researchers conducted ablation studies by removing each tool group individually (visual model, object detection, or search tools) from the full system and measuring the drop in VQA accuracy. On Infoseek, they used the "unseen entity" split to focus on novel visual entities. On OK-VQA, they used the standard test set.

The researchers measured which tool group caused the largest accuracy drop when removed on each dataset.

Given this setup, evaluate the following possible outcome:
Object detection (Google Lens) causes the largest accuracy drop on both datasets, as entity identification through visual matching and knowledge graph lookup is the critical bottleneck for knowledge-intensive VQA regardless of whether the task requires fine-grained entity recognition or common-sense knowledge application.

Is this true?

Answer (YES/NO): NO